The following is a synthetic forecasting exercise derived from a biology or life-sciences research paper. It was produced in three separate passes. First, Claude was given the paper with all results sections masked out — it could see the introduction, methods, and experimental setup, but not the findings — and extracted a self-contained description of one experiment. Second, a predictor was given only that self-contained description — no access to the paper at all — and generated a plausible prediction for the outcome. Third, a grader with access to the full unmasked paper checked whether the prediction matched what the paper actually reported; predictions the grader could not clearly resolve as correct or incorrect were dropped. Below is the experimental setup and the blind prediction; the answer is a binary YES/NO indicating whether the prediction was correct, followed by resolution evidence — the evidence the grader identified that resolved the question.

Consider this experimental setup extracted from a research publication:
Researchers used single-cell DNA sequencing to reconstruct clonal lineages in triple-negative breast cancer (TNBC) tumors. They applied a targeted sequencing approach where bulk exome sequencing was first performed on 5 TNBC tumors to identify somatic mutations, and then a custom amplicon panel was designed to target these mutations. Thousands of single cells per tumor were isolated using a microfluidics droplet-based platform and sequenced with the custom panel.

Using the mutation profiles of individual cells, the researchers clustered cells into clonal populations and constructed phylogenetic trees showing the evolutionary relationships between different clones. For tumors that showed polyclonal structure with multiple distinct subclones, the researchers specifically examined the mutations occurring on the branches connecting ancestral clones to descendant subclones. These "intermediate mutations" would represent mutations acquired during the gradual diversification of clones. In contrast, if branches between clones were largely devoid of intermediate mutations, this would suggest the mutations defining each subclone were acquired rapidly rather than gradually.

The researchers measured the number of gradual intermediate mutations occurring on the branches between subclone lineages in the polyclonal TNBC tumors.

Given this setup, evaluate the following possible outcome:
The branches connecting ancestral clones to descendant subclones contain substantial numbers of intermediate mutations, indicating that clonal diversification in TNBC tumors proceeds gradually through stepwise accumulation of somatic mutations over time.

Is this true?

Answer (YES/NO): NO